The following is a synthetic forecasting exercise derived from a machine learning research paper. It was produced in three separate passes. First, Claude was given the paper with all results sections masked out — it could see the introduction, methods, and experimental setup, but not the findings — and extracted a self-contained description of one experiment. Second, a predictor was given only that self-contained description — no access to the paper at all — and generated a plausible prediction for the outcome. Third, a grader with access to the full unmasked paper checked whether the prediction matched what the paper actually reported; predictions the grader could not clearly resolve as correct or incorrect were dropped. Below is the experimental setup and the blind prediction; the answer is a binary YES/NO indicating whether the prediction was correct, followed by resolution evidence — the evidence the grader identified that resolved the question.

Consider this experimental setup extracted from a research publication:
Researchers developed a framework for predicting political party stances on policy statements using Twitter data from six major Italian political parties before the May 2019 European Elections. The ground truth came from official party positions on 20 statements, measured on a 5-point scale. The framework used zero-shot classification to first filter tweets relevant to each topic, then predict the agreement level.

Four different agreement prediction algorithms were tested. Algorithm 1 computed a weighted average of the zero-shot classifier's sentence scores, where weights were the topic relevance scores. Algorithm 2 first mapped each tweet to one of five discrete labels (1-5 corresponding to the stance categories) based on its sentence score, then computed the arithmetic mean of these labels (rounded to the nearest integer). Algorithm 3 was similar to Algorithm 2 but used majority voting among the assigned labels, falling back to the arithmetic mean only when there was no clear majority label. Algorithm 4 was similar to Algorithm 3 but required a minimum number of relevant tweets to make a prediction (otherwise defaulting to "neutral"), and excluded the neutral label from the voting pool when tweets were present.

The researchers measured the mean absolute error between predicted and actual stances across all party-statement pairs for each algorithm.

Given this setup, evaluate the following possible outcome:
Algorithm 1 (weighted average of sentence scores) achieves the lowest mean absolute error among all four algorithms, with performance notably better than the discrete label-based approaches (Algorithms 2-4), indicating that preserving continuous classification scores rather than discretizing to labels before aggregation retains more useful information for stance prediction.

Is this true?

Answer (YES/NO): NO